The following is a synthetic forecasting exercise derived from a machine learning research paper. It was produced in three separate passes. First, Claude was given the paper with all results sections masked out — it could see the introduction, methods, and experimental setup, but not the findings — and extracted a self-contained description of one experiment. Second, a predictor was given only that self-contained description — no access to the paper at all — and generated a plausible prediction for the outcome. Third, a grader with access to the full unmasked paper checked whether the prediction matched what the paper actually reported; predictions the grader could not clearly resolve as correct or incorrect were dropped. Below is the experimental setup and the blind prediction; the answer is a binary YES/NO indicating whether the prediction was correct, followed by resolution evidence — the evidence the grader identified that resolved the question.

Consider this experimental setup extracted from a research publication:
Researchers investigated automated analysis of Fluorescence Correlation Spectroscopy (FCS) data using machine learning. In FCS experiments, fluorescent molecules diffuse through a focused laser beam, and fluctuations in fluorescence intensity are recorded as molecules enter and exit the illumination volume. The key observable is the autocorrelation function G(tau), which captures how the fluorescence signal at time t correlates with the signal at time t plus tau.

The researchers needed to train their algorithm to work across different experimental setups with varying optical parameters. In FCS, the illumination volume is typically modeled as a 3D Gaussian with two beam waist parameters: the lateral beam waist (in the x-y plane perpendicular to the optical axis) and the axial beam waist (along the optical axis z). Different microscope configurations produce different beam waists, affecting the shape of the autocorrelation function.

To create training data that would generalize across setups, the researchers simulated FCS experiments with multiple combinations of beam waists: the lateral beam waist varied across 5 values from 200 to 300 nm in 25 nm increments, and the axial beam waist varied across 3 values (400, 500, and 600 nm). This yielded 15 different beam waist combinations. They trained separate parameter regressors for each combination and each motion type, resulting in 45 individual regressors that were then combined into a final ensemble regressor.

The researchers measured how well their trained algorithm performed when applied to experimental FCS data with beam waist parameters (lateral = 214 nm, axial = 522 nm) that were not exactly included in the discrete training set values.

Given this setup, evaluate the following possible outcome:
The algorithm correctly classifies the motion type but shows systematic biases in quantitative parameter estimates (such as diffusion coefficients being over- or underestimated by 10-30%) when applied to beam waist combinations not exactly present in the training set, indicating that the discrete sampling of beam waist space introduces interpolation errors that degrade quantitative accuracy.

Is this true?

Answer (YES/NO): NO